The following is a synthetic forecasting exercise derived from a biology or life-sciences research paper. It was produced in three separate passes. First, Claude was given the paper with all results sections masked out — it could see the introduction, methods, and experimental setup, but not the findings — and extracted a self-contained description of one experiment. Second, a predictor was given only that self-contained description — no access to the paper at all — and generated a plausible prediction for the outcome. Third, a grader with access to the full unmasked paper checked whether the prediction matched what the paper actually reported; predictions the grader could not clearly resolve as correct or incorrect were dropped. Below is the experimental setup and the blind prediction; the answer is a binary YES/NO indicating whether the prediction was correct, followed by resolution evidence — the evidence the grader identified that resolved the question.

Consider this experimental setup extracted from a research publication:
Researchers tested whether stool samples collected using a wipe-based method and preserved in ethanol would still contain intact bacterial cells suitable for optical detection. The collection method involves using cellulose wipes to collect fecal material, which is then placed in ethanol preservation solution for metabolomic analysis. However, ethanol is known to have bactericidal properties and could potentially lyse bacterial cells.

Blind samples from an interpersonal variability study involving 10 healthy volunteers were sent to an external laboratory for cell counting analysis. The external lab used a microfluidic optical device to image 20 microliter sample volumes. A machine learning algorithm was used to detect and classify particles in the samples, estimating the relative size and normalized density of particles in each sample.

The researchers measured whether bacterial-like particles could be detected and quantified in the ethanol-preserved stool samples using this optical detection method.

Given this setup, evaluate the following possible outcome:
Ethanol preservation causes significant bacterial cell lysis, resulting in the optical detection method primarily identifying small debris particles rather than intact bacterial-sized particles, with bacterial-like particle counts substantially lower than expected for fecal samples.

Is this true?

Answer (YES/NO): NO